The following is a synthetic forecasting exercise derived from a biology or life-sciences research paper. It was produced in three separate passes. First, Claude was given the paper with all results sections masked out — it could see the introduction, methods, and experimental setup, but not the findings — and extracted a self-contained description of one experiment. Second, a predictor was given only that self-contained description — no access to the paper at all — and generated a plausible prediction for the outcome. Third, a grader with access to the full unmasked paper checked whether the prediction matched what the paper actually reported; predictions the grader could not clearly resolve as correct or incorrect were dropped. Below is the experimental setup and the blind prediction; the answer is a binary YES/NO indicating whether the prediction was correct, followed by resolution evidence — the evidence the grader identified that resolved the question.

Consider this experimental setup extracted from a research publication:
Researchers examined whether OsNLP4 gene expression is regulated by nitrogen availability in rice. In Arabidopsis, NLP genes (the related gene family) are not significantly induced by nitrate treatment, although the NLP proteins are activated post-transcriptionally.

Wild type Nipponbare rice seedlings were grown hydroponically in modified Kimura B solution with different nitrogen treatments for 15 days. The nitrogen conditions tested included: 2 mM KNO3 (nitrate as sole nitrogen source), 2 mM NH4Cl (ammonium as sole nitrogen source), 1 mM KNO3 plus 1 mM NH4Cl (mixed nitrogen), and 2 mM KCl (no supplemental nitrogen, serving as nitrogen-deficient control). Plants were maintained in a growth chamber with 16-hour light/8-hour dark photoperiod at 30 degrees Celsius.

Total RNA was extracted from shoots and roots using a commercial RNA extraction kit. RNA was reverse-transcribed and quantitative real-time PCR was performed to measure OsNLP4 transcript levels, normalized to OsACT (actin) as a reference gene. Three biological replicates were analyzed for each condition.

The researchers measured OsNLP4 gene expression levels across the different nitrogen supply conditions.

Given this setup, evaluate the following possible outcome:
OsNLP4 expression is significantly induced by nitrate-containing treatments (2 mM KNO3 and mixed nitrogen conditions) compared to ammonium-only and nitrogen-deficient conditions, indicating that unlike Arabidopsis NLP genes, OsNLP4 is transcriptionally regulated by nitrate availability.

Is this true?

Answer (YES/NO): NO